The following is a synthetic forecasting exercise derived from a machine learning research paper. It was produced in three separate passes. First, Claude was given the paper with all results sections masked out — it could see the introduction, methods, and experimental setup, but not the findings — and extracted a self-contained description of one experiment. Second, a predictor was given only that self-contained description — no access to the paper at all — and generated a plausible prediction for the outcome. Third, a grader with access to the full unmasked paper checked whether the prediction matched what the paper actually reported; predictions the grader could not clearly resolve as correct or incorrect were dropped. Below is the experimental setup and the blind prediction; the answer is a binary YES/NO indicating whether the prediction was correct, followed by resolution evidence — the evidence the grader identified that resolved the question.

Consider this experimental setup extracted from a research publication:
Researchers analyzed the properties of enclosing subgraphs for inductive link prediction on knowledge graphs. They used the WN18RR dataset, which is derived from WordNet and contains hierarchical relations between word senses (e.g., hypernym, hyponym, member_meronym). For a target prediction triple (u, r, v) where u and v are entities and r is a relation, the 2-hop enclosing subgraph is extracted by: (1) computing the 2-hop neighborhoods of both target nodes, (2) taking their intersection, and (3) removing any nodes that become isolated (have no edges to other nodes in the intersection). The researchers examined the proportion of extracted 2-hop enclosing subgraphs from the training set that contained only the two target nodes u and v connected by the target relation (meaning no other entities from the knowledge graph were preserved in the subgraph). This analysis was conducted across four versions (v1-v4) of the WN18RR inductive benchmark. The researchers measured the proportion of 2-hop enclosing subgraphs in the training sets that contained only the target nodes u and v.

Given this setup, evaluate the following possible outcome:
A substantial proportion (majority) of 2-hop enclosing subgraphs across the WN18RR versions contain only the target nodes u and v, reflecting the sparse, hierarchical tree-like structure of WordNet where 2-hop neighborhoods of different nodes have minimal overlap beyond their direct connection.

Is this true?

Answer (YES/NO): NO